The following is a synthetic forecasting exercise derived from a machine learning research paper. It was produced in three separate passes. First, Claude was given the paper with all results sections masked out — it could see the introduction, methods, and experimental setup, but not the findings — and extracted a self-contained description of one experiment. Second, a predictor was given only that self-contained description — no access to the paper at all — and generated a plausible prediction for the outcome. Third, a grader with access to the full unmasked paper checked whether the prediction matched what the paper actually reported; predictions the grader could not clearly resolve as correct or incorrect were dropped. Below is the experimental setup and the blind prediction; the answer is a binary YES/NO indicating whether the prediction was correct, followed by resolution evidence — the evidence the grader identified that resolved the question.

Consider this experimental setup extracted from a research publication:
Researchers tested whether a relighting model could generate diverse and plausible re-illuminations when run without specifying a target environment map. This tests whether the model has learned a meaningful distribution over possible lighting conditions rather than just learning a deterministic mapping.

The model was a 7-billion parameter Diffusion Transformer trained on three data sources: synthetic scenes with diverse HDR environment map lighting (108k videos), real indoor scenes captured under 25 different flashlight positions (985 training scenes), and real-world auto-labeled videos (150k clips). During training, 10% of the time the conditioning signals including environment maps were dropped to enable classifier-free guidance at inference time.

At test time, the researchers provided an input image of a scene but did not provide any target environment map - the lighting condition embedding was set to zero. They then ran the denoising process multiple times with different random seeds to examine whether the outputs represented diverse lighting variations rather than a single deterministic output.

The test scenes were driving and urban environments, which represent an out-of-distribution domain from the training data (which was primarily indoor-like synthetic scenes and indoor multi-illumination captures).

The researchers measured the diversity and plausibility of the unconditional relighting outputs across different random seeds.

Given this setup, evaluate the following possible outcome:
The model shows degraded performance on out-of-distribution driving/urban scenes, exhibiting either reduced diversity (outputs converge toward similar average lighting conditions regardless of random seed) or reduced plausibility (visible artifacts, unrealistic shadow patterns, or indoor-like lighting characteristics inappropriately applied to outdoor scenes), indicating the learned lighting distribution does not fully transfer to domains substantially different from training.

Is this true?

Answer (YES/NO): NO